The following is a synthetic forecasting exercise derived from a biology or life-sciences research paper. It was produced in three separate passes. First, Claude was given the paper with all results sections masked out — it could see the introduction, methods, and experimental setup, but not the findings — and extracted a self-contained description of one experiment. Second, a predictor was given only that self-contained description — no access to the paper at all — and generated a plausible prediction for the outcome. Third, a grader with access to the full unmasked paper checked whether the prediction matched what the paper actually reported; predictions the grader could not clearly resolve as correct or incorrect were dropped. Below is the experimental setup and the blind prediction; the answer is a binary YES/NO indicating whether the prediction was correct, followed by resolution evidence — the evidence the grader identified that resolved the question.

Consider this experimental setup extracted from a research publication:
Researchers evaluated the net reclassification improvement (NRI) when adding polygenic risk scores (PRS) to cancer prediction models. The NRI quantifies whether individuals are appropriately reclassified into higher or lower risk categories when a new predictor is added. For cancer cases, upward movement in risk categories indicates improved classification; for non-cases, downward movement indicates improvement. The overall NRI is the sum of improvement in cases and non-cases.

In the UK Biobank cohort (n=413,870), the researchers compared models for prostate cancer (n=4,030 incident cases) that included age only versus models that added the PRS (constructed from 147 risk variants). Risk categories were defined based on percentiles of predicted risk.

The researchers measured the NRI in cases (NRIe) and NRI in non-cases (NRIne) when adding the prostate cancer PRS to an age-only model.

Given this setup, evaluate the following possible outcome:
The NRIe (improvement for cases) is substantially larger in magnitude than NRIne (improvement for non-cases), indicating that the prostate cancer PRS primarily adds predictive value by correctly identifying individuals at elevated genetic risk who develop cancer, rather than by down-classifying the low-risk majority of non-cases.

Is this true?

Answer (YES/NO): YES